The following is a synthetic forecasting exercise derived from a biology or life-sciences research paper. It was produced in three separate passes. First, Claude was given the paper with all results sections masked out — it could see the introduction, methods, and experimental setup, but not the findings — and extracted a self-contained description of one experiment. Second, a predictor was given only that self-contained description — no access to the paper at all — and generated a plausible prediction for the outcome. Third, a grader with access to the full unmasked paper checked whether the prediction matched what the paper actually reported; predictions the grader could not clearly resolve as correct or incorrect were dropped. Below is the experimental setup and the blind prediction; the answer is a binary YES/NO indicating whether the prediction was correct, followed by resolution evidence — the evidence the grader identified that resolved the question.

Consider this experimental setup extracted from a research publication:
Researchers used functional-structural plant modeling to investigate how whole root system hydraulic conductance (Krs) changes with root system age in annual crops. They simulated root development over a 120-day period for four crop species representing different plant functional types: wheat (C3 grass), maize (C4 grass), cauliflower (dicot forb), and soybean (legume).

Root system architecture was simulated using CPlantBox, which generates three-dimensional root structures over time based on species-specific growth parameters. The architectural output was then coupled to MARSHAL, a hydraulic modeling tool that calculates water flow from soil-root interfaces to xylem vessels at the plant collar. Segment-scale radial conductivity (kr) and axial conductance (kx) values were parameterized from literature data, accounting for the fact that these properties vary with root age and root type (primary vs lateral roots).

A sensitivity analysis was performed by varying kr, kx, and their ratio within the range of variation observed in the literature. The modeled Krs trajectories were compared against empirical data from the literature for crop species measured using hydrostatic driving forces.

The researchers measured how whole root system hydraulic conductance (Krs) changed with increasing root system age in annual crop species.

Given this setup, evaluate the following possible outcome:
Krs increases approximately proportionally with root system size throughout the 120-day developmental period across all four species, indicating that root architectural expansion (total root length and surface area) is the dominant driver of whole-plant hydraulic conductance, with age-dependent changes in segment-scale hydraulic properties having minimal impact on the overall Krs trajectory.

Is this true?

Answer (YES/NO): NO